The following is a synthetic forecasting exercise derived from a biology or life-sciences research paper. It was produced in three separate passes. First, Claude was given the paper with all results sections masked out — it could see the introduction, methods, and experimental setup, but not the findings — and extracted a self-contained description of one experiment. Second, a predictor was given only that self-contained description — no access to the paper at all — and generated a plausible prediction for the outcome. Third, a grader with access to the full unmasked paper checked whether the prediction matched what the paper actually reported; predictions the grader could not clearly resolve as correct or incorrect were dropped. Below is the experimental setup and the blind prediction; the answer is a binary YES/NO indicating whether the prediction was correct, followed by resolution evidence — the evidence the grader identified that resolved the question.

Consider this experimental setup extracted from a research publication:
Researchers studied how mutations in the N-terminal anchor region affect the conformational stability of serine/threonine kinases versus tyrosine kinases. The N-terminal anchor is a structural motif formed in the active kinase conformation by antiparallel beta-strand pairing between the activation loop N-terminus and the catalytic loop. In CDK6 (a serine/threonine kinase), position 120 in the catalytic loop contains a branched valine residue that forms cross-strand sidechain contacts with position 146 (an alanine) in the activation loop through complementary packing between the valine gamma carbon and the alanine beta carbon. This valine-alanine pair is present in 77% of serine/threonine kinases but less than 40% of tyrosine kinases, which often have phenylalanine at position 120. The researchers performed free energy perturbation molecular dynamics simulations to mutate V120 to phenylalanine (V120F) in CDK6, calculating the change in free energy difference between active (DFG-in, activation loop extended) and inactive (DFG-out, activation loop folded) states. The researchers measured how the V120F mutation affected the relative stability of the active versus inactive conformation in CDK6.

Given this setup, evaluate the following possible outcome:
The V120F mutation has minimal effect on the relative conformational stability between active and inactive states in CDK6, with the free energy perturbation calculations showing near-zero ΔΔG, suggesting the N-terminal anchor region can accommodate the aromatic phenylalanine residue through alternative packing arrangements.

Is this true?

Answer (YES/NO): NO